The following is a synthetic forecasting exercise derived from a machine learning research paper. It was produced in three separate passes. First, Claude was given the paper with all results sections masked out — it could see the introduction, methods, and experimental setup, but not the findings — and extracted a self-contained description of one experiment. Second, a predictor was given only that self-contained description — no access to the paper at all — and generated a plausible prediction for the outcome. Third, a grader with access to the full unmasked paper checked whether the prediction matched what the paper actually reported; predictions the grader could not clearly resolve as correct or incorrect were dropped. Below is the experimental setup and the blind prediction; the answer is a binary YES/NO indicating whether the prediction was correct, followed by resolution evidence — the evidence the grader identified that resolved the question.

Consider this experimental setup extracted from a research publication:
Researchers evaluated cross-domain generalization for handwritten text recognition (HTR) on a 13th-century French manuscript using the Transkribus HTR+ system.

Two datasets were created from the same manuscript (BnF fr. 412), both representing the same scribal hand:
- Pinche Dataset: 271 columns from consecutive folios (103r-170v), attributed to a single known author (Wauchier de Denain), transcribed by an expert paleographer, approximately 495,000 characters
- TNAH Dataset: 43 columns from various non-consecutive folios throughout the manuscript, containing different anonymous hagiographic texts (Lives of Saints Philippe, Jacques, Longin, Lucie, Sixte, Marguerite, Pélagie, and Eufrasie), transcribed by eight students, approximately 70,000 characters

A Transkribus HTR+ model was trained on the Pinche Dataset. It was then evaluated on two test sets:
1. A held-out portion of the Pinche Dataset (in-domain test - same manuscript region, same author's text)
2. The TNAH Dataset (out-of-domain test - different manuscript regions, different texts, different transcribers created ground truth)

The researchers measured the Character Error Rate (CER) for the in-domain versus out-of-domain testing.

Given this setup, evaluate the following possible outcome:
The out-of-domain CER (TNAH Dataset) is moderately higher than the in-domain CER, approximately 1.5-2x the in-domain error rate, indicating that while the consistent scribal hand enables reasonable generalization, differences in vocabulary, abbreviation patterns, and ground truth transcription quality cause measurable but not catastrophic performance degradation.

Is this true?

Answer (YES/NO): NO